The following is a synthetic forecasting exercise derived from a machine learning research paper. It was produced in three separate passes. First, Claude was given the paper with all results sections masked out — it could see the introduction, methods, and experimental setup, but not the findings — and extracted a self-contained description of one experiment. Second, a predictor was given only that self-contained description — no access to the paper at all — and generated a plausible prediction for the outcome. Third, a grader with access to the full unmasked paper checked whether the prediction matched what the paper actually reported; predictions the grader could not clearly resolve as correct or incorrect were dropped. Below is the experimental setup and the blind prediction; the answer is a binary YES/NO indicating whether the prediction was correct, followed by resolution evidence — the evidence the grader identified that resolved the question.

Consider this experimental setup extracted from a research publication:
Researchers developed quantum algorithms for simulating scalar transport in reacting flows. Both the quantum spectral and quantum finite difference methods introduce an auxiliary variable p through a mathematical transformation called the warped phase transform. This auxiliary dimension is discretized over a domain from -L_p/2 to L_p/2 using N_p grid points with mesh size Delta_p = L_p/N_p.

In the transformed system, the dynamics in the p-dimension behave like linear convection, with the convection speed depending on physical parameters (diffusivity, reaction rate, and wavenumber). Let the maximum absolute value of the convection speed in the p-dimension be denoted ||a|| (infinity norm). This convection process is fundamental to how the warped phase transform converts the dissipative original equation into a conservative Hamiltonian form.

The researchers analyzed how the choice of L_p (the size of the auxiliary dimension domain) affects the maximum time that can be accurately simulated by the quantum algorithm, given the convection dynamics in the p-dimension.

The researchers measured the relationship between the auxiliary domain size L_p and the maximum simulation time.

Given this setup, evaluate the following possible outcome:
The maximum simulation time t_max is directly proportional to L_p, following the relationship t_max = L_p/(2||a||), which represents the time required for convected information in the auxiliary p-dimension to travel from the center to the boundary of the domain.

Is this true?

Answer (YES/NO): YES